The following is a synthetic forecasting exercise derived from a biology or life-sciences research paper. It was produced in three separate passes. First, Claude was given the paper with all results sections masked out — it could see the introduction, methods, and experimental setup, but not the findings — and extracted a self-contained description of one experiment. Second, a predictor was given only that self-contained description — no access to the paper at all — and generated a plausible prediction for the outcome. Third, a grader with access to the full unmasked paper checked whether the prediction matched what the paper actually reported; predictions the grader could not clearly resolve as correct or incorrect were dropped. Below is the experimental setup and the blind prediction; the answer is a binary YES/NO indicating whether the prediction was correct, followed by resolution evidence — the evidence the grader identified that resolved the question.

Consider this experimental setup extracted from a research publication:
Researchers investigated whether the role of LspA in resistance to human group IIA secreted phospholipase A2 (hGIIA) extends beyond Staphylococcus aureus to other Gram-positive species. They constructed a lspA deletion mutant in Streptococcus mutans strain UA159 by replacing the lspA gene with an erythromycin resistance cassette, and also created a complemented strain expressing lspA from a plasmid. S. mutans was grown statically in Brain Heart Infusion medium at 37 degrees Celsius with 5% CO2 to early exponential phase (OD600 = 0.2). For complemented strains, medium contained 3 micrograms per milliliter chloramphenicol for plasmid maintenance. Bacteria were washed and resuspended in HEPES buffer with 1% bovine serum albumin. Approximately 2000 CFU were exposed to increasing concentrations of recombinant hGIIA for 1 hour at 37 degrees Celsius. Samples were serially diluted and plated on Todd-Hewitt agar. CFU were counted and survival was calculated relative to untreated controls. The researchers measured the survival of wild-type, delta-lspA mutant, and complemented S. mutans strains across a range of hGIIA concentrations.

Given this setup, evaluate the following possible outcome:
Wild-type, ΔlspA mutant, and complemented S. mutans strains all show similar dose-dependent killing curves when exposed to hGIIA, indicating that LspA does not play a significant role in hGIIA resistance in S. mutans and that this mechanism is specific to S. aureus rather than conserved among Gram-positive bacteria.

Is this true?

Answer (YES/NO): NO